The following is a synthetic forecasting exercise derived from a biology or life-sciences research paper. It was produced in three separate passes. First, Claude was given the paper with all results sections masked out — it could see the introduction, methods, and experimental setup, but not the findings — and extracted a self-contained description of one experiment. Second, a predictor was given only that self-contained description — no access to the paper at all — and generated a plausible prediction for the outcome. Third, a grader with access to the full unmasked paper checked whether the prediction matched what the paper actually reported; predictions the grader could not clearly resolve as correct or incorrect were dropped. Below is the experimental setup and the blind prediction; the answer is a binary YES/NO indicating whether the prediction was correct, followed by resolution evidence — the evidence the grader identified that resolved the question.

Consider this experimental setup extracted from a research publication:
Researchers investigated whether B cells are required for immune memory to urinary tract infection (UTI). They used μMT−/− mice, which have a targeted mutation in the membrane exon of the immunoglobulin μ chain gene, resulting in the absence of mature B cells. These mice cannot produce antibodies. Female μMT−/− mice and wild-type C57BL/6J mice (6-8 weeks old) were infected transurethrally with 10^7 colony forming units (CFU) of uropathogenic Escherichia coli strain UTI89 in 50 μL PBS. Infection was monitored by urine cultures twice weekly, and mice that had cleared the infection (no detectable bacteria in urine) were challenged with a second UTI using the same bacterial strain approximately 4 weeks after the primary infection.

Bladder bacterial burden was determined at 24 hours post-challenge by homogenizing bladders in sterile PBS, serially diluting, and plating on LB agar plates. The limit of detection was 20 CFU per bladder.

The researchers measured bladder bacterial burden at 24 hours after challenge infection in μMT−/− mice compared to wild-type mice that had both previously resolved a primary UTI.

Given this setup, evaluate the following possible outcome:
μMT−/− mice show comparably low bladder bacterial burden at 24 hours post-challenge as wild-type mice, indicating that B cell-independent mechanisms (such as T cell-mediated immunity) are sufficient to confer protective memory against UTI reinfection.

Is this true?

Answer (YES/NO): YES